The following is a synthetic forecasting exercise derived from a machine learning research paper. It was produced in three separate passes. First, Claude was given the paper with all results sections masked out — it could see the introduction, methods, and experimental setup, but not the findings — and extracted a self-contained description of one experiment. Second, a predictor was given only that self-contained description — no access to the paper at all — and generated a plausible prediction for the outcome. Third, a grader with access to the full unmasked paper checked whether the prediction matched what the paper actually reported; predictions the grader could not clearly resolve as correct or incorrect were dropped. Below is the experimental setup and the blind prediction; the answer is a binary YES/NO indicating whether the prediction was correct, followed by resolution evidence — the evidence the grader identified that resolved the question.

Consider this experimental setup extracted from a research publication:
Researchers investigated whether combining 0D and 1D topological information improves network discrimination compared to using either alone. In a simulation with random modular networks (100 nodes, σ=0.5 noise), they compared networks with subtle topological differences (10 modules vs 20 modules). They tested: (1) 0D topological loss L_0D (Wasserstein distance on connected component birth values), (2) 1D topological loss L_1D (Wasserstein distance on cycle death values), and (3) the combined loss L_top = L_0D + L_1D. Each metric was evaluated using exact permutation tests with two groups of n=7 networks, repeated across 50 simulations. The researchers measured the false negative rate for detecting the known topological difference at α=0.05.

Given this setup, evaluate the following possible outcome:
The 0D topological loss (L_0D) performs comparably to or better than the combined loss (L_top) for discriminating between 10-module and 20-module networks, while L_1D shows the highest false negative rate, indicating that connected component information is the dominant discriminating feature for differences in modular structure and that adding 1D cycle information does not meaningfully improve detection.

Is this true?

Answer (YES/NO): NO